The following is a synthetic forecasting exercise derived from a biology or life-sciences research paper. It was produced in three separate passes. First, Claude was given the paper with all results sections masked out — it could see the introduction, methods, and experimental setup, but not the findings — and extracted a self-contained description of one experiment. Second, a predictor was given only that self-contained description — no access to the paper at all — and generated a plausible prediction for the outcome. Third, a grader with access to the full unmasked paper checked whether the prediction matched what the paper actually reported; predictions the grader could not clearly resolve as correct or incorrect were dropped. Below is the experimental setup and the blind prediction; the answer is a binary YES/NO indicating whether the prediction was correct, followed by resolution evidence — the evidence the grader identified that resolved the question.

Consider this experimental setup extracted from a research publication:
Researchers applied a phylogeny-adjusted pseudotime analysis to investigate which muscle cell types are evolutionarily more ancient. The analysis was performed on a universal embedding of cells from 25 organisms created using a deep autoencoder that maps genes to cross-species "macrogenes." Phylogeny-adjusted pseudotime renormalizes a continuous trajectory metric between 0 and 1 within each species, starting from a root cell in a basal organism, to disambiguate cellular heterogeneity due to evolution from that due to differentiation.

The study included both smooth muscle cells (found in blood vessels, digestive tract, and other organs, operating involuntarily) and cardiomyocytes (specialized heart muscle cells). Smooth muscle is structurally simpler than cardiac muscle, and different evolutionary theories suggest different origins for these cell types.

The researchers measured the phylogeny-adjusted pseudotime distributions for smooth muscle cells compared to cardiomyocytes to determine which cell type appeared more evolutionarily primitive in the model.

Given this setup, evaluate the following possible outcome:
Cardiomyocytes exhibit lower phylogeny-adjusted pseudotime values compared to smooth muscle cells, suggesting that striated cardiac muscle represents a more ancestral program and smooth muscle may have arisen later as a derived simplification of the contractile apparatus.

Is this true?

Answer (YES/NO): NO